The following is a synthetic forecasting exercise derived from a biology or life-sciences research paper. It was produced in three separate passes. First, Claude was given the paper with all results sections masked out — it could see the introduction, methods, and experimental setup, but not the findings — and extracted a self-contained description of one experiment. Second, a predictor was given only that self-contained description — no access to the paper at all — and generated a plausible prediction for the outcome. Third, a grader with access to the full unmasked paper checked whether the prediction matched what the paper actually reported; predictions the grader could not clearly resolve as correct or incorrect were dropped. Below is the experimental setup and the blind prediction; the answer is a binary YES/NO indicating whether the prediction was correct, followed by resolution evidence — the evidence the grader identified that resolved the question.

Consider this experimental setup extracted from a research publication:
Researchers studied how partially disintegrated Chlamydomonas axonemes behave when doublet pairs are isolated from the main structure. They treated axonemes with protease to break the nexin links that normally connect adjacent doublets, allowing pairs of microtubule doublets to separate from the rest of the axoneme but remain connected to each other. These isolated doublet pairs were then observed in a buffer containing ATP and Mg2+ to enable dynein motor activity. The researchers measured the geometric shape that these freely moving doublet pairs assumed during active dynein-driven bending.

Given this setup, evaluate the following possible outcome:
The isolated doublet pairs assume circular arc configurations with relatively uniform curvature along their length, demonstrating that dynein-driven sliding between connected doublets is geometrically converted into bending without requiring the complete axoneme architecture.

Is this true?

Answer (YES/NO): YES